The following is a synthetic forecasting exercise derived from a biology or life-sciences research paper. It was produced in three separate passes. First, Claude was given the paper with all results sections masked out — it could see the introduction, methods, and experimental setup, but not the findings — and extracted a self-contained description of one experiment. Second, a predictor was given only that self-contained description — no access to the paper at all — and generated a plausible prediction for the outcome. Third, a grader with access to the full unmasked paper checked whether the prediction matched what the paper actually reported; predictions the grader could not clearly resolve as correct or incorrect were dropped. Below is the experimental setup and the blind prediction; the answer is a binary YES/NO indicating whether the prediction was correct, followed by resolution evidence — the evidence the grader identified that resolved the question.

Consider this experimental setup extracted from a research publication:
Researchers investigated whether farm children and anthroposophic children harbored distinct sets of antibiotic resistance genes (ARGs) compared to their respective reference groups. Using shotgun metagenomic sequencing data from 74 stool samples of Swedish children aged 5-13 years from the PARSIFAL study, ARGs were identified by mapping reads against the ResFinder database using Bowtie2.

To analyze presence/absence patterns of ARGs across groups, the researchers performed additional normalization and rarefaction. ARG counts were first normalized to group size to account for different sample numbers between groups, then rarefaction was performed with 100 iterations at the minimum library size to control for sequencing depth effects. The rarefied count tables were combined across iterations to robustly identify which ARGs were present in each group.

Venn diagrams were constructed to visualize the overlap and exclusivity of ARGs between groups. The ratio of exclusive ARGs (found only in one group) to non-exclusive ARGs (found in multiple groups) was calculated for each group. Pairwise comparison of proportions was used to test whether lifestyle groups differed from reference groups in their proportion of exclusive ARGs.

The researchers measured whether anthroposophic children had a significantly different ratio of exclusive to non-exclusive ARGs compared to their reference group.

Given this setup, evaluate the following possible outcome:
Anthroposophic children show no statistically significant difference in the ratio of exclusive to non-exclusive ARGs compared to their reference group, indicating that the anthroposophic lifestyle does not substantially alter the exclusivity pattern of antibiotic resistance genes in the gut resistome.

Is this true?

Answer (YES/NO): YES